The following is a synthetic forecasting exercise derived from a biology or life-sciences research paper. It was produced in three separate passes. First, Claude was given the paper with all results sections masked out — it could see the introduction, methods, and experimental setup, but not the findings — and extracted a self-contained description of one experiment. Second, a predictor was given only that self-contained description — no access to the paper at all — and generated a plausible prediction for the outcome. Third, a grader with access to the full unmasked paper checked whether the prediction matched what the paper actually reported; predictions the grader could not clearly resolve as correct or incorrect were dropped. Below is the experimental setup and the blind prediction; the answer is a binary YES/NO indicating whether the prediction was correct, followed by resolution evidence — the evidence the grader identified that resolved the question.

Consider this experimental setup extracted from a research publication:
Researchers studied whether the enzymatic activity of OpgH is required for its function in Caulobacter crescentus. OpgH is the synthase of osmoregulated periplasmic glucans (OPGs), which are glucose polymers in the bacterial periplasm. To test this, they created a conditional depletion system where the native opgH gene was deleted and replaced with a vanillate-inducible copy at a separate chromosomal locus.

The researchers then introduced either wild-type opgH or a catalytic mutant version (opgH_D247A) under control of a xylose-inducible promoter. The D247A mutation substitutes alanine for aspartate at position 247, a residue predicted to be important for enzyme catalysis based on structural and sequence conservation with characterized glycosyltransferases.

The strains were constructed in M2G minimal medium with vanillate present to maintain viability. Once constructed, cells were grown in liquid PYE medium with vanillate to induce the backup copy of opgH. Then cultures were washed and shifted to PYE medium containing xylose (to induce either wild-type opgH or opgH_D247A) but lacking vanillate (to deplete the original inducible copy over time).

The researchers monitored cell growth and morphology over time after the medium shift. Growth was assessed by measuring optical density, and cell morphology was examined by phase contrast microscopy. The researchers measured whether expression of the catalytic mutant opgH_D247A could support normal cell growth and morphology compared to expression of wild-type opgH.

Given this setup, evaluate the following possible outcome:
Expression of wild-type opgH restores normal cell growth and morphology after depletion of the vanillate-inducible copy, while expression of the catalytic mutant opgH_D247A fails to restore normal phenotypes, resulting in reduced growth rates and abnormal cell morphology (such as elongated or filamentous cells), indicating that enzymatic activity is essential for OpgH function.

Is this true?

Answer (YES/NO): YES